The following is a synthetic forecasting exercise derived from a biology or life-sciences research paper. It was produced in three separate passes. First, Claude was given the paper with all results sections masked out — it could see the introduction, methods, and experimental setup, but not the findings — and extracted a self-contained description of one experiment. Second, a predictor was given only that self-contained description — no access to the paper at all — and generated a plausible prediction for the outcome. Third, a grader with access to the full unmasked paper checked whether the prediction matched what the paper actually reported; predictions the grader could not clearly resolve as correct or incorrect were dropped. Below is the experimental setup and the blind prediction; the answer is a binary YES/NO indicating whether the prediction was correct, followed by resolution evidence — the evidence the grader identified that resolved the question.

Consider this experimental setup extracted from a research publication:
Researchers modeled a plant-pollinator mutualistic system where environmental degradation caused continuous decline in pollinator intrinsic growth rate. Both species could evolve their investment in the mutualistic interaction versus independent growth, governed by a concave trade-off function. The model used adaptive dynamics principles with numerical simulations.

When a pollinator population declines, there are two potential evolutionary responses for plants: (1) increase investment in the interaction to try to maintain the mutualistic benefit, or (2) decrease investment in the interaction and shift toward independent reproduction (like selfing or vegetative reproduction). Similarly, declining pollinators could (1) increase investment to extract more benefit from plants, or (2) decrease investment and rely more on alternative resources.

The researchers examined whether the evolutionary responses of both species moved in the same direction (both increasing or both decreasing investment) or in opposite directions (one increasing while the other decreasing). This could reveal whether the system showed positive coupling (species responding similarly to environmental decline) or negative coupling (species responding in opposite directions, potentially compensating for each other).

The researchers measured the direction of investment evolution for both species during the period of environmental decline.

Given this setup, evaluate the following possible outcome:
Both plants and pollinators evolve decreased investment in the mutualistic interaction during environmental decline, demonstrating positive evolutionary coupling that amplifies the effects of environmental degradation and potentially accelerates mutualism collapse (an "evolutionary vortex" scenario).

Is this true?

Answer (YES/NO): YES